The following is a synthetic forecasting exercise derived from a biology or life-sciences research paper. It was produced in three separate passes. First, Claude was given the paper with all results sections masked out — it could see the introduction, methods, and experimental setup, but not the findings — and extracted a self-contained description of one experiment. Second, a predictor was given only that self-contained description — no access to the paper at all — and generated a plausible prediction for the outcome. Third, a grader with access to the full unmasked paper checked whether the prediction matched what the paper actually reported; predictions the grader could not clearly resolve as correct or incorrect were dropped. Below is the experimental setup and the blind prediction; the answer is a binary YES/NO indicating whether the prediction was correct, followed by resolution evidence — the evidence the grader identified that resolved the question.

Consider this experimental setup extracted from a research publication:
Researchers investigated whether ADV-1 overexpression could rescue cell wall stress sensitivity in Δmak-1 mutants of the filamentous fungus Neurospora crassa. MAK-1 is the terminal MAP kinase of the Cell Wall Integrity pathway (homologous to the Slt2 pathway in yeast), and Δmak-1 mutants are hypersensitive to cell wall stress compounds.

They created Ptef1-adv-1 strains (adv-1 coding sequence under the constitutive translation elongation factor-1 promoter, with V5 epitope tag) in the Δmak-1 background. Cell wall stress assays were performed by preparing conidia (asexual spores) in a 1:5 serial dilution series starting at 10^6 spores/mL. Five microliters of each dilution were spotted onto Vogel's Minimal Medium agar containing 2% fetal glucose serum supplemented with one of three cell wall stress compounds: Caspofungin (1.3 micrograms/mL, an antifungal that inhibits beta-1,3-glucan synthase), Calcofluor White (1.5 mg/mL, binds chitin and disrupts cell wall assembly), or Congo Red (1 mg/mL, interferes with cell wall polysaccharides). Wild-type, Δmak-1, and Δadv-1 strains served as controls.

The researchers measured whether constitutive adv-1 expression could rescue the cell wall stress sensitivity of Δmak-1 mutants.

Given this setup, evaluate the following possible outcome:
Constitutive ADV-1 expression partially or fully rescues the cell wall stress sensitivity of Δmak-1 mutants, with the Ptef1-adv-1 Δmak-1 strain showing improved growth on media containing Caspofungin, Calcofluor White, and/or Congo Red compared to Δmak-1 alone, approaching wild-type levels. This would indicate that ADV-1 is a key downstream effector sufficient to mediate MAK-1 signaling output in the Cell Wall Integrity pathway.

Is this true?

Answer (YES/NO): NO